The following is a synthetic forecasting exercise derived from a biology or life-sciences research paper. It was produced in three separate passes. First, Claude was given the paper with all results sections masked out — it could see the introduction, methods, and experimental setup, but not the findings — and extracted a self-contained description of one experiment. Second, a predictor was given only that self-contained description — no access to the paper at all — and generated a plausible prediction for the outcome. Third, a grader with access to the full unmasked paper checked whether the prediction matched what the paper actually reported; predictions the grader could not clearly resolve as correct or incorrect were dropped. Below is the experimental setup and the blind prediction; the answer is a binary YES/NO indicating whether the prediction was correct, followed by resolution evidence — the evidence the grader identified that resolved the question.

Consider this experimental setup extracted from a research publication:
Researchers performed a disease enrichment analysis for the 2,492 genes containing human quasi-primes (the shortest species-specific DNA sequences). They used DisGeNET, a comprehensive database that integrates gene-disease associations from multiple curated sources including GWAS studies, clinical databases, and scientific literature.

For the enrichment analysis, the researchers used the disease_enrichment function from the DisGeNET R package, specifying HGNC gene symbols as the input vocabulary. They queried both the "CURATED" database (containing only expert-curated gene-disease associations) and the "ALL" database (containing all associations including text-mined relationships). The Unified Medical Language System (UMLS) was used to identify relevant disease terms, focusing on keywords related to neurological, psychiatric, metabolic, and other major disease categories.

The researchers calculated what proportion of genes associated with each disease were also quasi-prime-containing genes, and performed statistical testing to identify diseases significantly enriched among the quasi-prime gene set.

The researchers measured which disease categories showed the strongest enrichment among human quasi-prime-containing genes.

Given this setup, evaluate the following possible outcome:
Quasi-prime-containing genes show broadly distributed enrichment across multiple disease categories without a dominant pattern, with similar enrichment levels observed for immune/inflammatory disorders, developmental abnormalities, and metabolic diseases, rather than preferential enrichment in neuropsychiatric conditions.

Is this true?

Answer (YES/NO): NO